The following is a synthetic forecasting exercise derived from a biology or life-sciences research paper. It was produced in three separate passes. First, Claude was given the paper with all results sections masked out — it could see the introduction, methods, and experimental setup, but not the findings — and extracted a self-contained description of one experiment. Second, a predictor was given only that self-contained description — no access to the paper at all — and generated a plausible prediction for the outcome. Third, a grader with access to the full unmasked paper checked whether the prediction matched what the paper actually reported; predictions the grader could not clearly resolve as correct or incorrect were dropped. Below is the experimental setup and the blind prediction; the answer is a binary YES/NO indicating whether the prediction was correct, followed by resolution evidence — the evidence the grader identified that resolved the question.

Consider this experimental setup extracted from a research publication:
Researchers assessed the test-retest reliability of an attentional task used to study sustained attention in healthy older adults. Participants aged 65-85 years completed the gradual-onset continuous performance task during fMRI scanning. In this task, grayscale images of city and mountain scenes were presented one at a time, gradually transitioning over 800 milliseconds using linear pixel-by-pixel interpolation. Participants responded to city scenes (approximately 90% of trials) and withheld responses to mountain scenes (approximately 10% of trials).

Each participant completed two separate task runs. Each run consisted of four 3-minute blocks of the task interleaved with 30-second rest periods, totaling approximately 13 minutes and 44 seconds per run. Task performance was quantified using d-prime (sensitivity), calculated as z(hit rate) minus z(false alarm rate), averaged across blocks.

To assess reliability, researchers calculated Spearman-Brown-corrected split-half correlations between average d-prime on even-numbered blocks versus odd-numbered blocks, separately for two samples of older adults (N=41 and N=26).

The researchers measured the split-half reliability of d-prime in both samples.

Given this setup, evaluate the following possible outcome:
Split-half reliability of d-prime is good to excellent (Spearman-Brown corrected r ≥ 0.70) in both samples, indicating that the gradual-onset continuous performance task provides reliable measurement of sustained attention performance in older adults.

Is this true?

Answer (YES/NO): YES